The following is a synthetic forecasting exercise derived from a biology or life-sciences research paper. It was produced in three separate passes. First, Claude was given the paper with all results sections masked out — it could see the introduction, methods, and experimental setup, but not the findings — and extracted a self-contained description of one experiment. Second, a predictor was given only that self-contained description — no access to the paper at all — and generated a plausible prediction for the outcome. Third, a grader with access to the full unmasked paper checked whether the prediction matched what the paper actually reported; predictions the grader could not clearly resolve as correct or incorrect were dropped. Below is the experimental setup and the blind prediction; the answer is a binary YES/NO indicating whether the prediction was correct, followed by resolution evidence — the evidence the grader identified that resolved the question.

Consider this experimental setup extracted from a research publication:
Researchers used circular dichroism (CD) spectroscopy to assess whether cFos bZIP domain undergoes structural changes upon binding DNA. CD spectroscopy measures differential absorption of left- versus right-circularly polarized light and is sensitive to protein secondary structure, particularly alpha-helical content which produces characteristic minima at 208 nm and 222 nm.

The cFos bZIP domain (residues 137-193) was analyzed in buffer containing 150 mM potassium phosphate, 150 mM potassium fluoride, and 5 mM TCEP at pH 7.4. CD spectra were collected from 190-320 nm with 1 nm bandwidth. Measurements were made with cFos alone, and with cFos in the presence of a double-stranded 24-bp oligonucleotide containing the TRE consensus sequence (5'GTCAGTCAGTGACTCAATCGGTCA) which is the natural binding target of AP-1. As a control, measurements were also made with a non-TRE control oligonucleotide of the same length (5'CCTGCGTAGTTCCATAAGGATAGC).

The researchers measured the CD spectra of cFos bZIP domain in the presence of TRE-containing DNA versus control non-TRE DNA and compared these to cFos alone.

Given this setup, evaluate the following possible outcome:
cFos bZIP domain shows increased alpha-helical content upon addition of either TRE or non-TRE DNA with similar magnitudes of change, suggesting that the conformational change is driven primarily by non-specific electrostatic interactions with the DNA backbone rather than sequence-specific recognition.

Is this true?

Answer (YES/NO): NO